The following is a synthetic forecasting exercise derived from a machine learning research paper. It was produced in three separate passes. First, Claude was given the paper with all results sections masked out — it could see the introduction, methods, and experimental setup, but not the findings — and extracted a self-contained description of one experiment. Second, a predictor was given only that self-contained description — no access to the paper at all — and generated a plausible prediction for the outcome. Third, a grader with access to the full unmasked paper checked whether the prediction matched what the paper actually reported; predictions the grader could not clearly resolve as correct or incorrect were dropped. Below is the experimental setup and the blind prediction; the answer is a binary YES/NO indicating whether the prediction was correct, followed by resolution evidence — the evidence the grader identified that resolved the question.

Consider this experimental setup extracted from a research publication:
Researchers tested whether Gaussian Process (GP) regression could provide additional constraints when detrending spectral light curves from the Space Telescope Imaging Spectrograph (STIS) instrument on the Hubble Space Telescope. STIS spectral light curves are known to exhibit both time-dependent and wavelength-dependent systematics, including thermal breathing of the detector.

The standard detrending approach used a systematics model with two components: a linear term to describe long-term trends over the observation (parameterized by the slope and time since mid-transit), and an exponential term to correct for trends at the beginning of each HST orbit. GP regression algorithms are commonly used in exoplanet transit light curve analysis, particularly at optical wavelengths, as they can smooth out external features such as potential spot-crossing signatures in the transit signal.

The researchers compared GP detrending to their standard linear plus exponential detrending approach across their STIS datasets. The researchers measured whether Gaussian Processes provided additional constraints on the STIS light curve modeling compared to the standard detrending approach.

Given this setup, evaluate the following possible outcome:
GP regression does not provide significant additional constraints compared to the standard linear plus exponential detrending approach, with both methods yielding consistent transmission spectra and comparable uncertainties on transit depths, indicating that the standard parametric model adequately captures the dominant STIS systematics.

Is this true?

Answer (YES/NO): YES